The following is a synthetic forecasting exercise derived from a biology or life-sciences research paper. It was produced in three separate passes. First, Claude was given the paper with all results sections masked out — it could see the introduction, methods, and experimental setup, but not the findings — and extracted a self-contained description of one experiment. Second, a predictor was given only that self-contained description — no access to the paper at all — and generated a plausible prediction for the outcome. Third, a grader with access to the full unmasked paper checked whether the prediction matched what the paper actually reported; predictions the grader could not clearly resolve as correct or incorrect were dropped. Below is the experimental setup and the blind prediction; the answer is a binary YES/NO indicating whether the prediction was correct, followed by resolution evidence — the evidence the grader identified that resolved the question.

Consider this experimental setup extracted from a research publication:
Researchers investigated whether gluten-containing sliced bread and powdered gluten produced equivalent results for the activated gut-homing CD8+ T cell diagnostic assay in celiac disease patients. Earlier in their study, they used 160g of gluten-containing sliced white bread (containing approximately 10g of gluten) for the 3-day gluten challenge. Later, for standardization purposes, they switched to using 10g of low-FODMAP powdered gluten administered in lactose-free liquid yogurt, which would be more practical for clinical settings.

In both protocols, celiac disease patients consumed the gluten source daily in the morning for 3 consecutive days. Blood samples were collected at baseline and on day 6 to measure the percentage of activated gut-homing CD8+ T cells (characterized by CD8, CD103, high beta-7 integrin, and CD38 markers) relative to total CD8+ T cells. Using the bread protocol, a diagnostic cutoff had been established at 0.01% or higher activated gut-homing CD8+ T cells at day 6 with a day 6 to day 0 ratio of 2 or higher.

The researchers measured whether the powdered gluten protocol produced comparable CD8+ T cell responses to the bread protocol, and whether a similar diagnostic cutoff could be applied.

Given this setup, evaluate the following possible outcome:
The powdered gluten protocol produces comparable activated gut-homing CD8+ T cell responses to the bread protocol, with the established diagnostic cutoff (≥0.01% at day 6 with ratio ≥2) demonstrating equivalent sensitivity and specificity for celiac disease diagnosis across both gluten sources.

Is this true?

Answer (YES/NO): YES